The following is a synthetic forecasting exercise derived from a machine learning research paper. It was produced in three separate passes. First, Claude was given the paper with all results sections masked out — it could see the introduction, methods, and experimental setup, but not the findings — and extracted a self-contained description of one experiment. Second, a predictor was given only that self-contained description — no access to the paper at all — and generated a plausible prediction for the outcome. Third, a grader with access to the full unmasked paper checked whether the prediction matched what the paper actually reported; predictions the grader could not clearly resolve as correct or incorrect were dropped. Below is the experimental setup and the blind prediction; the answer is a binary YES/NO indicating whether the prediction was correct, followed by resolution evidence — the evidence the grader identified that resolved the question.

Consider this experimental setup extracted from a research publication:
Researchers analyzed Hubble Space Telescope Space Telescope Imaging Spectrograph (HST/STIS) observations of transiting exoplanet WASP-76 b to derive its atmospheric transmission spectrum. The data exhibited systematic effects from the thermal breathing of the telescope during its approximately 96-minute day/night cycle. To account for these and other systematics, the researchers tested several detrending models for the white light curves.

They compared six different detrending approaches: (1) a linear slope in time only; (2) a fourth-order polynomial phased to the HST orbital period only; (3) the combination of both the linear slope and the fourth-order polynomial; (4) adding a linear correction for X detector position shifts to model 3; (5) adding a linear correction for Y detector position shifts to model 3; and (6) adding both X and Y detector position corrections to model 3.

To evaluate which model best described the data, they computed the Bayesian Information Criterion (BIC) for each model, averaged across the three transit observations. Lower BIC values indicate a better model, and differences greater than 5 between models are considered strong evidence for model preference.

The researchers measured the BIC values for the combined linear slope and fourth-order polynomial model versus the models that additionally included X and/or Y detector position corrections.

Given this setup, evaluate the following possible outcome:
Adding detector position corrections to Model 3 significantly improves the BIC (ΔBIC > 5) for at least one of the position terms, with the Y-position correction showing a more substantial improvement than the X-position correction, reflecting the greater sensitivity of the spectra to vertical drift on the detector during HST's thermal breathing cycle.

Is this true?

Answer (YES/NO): NO